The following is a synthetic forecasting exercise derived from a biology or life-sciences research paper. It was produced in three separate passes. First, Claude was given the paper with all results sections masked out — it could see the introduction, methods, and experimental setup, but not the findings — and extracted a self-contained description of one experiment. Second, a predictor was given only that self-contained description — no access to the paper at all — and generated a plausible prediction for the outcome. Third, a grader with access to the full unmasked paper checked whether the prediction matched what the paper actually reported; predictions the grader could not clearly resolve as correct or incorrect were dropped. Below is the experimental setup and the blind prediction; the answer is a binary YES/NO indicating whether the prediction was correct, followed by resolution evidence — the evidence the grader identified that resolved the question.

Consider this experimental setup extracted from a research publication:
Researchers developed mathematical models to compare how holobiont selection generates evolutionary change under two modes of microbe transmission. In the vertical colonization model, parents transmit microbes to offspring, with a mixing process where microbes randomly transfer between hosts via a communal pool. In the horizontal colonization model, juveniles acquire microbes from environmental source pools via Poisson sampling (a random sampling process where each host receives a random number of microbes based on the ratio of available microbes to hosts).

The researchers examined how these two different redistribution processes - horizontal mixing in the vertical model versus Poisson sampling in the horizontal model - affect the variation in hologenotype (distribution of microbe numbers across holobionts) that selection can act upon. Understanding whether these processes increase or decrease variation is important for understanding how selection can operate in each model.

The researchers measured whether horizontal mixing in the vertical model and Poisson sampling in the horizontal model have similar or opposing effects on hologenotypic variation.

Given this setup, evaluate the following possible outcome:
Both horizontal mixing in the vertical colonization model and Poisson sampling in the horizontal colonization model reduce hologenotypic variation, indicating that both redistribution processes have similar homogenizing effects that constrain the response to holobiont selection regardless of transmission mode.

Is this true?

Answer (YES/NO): NO